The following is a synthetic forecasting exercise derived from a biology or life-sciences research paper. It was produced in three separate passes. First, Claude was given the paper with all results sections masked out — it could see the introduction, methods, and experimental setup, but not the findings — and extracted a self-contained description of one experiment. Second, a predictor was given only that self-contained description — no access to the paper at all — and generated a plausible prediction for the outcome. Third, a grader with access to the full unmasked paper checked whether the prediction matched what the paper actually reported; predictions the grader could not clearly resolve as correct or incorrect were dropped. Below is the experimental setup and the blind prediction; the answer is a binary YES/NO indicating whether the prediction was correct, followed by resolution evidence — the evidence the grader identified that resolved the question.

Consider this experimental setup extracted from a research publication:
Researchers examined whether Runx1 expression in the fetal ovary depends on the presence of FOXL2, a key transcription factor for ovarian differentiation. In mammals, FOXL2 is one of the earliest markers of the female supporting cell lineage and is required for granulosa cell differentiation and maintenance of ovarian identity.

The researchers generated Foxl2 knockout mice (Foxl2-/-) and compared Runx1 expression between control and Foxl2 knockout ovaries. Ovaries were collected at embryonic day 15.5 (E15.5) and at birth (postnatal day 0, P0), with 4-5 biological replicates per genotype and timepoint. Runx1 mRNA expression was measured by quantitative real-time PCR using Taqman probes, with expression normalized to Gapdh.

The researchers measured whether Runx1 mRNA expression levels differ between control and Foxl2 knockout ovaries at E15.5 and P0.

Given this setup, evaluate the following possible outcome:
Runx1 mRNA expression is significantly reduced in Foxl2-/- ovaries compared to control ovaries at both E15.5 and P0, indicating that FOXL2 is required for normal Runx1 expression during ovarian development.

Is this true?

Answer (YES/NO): NO